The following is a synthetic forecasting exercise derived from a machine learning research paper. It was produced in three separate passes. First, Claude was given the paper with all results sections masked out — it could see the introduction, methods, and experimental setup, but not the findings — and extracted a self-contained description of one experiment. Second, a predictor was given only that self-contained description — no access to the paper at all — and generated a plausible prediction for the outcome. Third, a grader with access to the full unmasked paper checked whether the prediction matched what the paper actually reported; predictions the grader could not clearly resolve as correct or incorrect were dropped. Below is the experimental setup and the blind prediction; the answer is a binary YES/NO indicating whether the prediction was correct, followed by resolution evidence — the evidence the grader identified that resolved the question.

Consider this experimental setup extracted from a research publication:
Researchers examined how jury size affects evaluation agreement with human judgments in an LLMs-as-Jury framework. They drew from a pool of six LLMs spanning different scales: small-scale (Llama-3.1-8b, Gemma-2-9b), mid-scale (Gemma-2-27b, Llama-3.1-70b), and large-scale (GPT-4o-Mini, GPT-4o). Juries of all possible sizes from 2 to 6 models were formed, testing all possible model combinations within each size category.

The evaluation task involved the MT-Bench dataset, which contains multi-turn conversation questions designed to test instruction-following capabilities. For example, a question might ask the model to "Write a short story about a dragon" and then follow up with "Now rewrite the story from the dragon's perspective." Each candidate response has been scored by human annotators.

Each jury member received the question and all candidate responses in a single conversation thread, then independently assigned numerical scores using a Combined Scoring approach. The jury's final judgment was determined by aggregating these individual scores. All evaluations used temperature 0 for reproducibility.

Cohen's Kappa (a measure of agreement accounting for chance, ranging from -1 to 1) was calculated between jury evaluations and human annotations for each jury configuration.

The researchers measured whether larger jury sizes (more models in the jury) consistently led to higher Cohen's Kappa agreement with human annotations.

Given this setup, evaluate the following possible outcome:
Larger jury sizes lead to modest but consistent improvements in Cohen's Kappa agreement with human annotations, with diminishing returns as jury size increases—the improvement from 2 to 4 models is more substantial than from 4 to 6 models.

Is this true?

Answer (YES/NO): NO